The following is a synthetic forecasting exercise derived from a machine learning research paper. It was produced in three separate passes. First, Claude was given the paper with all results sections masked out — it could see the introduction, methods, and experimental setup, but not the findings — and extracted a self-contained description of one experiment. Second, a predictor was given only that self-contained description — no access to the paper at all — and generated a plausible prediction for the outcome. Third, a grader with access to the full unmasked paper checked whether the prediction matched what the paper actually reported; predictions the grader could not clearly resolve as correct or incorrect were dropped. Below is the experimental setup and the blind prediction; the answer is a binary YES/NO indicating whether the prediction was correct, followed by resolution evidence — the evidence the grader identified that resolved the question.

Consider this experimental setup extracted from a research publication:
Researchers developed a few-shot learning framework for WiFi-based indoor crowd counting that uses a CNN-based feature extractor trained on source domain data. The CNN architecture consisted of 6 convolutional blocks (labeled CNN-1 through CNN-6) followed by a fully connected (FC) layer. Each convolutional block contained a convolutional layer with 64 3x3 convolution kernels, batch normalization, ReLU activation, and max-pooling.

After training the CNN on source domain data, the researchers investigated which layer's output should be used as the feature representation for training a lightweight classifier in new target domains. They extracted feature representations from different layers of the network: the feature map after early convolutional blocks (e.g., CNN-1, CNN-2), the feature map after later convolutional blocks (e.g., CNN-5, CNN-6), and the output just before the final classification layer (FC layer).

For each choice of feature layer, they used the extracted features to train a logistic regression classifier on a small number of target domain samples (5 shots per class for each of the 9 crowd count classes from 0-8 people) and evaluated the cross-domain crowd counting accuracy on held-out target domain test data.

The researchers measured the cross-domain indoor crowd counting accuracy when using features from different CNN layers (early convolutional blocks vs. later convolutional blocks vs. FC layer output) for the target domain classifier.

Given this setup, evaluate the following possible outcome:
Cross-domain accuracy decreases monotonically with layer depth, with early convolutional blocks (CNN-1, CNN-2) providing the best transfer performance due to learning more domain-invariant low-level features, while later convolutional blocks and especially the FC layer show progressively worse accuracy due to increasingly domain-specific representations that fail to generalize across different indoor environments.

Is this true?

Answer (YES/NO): NO